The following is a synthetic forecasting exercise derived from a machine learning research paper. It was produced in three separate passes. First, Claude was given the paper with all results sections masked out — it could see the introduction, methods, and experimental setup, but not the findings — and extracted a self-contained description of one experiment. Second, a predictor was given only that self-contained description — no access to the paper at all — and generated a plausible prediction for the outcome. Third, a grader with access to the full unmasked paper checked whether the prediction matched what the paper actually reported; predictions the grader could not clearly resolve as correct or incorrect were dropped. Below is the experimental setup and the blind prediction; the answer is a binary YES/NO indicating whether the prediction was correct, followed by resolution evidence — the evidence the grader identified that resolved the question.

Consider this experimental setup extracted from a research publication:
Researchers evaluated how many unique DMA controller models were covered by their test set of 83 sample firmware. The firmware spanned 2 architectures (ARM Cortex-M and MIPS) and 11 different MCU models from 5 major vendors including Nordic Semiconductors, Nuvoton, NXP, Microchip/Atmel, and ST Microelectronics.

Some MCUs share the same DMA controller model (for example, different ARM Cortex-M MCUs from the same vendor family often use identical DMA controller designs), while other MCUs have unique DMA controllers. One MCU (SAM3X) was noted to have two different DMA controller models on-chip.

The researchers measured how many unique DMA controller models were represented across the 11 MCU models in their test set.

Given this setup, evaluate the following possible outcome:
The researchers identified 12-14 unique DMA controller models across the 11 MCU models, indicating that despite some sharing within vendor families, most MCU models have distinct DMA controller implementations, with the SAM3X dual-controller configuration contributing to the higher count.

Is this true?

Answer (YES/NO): NO